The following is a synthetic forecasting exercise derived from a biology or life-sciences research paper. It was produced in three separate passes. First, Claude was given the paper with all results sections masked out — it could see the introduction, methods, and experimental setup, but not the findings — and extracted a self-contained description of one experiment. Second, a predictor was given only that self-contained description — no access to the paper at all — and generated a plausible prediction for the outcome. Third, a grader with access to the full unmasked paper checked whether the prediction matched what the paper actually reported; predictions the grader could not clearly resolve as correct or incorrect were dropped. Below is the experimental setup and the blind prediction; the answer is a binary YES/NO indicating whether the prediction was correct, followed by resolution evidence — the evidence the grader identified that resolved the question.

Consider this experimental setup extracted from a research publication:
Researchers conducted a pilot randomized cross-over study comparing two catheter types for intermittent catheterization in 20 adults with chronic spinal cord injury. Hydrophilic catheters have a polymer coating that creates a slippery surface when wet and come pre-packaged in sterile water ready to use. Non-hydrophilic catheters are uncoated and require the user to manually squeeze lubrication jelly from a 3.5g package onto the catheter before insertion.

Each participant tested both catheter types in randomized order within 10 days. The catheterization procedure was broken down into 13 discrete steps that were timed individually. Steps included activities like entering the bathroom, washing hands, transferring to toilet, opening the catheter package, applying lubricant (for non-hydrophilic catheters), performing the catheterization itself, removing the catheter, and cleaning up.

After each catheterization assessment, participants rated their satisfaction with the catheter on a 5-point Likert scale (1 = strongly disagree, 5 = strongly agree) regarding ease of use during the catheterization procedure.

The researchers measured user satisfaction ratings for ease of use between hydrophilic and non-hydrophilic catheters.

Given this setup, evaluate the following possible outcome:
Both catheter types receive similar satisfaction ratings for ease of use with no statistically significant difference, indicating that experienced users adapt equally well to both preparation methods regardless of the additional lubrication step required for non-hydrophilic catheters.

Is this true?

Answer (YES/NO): NO